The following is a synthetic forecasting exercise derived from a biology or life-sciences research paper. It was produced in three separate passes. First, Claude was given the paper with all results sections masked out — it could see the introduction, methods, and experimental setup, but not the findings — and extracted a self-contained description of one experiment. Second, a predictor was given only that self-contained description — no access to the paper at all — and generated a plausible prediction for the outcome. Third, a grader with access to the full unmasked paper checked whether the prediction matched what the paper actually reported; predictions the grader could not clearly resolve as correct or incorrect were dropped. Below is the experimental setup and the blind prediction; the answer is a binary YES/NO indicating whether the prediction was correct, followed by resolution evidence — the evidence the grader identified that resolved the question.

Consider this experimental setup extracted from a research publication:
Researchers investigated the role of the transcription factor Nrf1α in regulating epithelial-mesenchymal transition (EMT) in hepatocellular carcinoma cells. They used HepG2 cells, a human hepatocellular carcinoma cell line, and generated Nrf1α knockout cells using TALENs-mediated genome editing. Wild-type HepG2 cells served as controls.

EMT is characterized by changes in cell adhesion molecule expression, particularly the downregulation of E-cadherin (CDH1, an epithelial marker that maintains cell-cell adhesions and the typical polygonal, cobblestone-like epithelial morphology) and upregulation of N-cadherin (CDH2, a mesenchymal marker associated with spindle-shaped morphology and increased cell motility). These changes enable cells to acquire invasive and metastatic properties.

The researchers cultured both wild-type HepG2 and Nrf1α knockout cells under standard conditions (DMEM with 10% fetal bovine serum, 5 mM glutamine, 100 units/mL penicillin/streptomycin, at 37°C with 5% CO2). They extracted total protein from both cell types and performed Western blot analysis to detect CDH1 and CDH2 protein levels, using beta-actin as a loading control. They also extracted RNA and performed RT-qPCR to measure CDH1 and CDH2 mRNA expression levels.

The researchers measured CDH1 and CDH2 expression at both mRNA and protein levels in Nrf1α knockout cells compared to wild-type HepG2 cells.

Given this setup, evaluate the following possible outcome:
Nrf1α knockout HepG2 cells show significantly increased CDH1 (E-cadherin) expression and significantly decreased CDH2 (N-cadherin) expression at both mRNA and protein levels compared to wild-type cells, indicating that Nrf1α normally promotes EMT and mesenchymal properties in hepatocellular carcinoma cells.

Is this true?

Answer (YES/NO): NO